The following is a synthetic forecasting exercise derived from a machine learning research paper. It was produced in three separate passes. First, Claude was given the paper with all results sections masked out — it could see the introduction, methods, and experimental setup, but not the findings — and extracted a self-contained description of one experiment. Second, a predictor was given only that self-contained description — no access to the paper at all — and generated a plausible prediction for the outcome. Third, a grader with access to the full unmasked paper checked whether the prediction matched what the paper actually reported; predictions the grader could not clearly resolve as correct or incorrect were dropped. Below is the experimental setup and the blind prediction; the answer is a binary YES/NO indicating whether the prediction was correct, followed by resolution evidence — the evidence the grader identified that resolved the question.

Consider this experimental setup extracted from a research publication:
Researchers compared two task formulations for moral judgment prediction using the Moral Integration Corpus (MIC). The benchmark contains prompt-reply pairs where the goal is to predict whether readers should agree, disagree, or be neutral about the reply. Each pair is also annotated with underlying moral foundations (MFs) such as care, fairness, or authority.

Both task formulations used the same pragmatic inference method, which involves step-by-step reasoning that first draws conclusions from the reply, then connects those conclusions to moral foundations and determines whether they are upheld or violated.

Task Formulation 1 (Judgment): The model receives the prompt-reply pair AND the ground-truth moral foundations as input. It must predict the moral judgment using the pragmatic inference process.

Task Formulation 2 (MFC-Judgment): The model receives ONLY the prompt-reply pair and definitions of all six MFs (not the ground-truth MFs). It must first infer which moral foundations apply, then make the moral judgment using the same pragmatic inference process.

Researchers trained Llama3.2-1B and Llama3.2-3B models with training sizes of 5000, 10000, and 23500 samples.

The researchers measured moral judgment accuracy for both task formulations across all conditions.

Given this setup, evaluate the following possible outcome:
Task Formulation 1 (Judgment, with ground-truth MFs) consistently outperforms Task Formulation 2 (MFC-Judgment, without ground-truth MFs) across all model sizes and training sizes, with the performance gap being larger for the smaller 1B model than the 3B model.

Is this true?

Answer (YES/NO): NO